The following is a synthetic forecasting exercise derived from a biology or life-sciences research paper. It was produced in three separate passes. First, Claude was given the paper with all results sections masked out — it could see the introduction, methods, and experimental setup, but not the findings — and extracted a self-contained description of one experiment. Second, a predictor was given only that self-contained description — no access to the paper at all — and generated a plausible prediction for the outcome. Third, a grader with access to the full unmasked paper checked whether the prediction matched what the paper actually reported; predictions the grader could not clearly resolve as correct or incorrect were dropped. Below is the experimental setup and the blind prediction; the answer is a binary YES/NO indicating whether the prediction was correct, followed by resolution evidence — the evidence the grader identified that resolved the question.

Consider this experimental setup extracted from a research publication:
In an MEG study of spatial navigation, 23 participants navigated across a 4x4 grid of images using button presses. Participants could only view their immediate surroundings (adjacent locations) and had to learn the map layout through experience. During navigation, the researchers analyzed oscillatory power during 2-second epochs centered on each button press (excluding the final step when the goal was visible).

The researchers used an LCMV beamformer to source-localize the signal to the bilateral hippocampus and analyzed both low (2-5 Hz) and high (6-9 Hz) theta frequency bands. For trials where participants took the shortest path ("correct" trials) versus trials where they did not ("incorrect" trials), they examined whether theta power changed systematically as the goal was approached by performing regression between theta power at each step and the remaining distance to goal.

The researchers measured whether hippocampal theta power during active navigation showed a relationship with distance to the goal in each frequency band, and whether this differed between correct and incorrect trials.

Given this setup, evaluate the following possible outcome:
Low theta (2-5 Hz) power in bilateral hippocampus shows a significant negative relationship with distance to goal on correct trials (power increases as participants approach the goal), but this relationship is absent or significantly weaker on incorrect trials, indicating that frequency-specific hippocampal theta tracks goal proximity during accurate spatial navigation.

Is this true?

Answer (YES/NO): NO